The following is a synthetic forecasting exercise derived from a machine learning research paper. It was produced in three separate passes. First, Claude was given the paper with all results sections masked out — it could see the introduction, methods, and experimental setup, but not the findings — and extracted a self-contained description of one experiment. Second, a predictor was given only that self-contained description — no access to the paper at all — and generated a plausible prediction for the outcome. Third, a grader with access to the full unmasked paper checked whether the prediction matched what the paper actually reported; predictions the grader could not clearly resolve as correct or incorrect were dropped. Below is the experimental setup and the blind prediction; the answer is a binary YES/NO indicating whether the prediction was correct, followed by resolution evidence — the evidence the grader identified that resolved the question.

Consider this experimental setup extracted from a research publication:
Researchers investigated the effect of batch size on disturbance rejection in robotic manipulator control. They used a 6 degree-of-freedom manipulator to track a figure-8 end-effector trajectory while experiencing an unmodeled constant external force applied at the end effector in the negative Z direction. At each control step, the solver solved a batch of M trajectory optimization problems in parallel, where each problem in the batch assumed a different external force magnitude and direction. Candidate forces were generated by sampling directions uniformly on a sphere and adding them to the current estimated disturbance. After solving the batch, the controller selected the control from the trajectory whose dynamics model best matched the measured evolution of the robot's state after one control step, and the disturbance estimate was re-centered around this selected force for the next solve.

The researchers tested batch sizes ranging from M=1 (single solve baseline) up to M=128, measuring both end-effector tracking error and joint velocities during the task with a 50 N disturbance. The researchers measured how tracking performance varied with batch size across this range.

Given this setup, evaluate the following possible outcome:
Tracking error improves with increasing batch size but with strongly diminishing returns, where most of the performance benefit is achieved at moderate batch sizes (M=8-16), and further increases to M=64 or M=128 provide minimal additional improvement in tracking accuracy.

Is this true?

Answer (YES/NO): NO